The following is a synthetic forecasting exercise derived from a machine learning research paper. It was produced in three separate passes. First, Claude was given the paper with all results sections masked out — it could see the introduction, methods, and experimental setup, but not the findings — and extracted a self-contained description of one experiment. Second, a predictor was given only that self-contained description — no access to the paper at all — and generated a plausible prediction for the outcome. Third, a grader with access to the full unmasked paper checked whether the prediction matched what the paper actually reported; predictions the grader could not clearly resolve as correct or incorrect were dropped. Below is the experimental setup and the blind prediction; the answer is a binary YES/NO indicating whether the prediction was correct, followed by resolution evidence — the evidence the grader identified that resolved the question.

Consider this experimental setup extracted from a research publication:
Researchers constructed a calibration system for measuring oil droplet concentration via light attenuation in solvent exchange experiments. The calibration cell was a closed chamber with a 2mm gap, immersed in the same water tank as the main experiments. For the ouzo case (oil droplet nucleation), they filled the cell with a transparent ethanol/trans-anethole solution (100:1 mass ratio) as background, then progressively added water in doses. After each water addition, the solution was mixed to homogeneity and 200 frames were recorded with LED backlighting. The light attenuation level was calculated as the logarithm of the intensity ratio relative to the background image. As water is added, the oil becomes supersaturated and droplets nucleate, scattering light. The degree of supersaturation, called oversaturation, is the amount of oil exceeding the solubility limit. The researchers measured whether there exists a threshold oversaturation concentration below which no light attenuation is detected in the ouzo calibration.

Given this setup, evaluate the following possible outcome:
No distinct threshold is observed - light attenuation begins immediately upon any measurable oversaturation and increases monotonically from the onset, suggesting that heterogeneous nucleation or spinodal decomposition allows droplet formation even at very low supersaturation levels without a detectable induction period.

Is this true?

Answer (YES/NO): NO